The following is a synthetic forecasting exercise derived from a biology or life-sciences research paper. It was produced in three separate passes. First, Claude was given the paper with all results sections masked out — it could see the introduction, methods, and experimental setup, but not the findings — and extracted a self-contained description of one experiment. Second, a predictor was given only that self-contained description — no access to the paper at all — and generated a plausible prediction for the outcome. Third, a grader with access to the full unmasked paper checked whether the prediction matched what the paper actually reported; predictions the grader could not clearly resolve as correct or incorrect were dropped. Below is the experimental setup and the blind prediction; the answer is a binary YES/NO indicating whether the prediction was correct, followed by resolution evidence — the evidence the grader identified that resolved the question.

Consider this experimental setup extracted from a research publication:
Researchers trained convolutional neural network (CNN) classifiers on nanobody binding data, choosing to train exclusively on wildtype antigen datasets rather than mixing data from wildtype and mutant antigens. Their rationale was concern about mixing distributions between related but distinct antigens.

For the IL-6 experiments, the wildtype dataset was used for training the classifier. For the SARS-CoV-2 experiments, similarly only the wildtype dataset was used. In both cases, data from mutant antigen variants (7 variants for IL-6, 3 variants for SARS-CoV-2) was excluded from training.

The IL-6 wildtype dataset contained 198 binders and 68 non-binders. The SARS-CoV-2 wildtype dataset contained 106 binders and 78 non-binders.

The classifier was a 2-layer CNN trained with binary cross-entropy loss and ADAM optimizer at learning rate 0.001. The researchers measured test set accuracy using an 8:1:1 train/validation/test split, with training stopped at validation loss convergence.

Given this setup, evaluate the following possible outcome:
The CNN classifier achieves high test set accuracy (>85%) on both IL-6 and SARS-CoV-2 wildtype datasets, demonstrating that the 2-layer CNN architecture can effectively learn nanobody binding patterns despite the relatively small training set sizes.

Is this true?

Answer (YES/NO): YES